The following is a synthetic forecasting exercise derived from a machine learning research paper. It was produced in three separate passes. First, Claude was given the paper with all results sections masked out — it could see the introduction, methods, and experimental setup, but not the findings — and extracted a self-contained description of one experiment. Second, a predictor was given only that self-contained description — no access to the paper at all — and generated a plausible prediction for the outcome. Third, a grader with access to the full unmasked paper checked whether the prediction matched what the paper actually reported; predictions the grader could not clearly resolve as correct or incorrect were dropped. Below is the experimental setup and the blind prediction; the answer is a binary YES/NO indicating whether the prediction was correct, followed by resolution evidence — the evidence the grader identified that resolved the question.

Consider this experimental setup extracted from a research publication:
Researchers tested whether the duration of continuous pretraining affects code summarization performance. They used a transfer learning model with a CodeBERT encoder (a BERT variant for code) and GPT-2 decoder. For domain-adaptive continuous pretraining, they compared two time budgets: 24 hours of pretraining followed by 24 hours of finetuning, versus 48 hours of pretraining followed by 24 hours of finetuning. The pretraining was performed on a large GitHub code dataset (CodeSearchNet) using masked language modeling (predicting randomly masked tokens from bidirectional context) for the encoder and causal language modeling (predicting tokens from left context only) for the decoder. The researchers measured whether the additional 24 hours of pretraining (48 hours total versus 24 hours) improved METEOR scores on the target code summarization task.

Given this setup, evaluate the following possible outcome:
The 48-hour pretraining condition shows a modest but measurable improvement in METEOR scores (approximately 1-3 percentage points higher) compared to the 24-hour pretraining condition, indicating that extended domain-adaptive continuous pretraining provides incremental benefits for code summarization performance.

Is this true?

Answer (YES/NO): NO